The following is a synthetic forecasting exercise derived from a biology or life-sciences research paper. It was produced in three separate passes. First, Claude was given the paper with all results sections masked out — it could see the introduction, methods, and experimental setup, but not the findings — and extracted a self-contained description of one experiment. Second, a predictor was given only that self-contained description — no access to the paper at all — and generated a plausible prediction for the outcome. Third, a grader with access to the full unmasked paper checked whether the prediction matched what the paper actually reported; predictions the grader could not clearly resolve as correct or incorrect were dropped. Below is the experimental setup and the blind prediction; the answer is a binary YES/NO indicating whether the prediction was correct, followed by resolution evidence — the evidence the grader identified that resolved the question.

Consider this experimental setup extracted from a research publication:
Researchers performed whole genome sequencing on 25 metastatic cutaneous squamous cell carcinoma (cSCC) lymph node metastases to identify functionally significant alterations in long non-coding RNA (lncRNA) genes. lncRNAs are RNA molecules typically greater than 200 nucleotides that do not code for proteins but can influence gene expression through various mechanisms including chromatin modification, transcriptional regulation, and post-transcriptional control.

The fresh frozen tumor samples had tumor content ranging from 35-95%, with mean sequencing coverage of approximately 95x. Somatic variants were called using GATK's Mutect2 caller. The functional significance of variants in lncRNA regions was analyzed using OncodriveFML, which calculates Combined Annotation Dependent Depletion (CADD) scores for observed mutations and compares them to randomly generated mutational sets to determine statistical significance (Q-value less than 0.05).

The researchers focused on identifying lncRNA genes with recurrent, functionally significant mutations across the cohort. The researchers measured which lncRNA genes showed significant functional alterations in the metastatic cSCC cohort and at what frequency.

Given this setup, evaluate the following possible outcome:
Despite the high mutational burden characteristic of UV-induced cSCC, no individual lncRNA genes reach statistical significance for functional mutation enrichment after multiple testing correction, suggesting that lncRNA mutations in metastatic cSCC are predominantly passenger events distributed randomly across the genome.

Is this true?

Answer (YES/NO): NO